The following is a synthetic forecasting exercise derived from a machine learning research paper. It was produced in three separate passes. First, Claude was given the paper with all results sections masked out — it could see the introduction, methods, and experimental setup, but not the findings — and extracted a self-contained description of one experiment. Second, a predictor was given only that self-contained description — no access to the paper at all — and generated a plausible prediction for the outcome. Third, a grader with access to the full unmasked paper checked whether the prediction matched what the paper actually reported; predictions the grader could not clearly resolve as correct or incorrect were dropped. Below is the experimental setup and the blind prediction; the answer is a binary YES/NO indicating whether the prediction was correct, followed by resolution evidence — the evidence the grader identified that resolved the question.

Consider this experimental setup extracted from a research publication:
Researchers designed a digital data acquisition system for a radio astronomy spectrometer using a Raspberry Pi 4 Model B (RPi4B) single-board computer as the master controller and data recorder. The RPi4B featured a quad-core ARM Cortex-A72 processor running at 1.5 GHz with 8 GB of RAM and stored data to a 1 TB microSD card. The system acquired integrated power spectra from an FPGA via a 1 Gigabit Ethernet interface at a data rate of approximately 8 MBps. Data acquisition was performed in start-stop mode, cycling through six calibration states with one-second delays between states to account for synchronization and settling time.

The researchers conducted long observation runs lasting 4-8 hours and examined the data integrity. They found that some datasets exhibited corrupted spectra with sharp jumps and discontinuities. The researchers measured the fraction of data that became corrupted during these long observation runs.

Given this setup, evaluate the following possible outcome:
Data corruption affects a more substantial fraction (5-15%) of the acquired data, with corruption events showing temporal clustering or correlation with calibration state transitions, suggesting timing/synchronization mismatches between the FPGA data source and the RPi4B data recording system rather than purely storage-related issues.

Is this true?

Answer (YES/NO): NO